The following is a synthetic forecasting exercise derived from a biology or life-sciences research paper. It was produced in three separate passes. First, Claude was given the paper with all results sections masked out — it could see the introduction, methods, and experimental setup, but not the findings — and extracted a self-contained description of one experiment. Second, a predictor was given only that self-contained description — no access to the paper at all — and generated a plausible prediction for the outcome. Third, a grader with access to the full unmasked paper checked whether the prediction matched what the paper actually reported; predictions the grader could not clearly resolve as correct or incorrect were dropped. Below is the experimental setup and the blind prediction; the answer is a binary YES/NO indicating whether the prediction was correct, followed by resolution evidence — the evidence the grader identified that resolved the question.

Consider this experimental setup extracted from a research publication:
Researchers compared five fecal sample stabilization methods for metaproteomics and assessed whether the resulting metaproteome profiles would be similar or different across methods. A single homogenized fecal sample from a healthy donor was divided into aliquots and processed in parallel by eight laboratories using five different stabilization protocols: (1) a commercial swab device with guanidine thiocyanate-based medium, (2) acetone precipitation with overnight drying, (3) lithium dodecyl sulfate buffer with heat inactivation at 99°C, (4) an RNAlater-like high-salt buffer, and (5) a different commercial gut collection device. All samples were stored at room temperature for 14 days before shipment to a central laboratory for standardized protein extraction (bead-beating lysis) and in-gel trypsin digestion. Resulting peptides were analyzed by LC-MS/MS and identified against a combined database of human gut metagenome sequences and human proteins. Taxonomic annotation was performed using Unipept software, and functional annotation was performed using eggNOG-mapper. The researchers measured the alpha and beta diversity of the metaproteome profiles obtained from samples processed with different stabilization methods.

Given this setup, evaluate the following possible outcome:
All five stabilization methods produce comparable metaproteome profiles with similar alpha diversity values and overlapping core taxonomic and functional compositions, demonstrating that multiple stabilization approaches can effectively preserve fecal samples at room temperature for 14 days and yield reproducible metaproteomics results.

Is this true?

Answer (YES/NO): NO